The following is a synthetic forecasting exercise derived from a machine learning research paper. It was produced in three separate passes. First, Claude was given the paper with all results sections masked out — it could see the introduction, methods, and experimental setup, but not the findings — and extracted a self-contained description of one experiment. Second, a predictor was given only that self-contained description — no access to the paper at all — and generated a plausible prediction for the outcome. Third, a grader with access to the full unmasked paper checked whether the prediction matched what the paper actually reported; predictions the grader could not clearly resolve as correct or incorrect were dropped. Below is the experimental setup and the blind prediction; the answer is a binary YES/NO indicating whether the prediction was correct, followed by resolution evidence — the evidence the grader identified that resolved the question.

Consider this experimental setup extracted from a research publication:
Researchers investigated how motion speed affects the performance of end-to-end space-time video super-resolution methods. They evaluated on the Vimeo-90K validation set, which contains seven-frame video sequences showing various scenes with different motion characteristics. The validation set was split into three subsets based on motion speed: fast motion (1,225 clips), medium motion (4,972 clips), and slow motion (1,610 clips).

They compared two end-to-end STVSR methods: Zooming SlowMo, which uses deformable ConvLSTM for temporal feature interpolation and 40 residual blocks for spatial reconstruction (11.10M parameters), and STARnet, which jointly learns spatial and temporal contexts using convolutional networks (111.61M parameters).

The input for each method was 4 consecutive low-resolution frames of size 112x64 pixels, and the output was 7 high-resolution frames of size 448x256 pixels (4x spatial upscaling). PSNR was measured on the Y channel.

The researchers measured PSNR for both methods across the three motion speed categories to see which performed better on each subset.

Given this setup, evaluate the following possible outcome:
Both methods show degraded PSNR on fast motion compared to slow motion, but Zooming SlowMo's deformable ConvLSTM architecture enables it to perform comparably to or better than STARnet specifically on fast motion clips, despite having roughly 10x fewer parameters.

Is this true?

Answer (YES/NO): NO